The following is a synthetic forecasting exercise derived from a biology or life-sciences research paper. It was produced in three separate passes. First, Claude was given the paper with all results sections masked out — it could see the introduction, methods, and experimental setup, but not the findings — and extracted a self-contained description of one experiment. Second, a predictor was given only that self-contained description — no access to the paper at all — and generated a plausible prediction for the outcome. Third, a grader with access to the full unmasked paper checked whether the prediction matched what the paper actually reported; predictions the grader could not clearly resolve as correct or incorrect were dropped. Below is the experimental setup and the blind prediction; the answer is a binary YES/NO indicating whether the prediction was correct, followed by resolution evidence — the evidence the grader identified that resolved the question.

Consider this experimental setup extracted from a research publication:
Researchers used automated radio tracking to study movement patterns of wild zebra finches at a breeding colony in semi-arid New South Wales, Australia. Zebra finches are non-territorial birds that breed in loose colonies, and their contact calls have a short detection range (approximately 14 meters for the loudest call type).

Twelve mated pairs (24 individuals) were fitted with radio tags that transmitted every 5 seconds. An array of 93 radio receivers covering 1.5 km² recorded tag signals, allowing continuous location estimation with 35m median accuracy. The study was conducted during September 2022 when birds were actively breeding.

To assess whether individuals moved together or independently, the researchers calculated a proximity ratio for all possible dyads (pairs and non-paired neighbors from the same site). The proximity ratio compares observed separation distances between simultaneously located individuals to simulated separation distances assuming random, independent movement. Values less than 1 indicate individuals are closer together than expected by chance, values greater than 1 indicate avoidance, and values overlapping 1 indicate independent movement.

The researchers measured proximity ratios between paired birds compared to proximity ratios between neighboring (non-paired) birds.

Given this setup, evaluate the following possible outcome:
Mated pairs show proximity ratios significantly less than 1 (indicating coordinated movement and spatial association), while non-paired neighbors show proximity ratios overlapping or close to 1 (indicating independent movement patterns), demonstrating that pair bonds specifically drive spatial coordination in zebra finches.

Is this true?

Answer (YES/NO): NO